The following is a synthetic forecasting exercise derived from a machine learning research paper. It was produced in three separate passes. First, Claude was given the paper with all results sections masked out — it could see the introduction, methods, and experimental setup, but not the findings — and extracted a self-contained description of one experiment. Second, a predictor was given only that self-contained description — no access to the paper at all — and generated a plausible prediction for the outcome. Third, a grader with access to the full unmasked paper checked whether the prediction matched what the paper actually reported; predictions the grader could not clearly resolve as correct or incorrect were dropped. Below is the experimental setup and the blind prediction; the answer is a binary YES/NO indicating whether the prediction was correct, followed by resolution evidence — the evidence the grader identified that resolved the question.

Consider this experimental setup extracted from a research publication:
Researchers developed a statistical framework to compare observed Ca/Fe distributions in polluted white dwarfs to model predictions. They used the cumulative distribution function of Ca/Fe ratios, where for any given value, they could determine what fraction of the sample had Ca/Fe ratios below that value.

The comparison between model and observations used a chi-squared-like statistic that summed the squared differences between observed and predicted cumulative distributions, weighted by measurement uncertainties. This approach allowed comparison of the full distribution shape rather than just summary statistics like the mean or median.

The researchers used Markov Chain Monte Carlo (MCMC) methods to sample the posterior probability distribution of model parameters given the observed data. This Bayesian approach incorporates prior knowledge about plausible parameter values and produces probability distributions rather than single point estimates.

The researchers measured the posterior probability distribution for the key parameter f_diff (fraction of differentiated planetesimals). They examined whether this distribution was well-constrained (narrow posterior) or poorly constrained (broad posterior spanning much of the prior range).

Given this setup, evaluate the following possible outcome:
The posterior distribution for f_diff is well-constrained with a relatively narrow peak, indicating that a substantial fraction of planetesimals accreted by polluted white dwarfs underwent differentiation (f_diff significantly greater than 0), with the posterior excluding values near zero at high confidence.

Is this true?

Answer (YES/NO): YES